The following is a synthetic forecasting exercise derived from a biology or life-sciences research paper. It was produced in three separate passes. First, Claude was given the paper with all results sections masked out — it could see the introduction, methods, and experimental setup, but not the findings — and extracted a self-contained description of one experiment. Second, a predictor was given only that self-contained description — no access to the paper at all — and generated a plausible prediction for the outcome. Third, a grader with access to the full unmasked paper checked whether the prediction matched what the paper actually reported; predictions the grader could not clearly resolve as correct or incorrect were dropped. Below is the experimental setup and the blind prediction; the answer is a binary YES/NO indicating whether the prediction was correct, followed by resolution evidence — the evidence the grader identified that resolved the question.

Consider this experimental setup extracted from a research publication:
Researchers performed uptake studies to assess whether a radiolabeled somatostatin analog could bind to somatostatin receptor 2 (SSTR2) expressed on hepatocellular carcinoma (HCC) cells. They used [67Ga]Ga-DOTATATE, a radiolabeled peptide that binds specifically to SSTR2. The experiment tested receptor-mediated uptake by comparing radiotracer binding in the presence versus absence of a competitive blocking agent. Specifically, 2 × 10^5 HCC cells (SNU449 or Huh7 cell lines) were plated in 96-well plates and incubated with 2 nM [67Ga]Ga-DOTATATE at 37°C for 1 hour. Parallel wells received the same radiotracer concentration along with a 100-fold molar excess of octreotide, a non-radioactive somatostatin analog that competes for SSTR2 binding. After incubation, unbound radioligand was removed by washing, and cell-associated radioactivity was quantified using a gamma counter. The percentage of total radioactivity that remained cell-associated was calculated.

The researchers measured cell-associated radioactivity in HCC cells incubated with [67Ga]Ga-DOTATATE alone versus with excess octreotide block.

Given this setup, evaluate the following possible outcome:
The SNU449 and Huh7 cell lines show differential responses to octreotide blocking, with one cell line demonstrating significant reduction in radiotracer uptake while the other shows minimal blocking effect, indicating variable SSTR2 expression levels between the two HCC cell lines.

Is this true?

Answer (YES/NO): NO